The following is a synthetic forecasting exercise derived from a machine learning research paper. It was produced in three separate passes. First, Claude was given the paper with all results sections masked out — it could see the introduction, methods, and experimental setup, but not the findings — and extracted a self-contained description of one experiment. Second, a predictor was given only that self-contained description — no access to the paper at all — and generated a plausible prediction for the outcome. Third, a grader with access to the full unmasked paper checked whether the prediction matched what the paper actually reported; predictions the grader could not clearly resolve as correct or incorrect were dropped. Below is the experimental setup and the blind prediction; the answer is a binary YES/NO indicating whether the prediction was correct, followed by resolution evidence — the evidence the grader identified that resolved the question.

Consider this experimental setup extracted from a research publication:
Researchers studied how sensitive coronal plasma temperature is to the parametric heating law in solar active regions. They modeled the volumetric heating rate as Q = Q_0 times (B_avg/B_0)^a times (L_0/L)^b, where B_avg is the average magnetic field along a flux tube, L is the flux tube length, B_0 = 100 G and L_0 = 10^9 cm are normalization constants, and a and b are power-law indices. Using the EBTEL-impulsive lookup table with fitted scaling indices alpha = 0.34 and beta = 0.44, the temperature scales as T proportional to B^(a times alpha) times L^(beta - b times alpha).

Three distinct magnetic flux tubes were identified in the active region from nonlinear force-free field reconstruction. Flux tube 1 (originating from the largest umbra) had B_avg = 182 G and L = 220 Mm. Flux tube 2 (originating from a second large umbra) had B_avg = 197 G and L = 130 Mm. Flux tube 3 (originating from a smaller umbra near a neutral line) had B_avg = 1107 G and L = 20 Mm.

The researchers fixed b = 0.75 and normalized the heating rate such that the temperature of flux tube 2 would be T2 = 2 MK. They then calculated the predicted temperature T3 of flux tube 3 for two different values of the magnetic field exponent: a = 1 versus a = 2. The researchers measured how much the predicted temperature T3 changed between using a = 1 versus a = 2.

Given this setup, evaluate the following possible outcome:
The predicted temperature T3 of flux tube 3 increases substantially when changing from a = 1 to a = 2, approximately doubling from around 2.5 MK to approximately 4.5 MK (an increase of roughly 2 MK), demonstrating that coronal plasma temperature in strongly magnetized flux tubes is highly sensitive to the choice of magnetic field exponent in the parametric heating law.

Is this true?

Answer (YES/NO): YES